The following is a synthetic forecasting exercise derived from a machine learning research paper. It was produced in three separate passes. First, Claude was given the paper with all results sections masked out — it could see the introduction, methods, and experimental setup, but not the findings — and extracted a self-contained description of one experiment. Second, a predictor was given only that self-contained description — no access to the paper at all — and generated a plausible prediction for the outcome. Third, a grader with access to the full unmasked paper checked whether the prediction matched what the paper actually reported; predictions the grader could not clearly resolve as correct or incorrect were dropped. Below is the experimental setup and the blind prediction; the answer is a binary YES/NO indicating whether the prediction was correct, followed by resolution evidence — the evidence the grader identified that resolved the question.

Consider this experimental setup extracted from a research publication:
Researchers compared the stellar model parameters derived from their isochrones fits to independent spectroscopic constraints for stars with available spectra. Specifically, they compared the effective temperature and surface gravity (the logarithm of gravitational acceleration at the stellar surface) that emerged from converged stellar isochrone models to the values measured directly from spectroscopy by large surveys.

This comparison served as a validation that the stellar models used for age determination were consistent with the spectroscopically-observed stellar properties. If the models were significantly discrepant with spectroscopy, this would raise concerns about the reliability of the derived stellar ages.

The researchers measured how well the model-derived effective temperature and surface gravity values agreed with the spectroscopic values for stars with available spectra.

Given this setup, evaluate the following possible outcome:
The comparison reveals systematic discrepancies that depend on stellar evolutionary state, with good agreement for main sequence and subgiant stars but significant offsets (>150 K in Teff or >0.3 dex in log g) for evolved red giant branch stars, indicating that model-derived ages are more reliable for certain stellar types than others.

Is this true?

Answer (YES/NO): NO